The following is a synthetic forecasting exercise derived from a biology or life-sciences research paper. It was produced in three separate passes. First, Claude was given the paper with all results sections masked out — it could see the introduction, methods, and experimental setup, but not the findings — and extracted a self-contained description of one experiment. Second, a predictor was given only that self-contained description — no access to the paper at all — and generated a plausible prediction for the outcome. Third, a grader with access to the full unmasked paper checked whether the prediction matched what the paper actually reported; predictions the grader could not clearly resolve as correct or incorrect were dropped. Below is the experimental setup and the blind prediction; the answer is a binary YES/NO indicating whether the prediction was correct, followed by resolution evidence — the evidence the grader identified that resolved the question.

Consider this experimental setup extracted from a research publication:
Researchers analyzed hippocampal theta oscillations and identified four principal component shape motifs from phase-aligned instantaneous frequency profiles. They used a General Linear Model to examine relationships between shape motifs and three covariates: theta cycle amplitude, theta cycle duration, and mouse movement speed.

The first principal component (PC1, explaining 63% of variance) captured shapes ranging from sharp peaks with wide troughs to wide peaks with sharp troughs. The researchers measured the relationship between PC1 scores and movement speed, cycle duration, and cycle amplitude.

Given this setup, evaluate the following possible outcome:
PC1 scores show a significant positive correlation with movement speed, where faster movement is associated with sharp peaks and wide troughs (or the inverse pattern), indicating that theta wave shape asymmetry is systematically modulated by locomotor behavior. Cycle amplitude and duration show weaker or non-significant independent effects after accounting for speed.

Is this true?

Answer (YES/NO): NO